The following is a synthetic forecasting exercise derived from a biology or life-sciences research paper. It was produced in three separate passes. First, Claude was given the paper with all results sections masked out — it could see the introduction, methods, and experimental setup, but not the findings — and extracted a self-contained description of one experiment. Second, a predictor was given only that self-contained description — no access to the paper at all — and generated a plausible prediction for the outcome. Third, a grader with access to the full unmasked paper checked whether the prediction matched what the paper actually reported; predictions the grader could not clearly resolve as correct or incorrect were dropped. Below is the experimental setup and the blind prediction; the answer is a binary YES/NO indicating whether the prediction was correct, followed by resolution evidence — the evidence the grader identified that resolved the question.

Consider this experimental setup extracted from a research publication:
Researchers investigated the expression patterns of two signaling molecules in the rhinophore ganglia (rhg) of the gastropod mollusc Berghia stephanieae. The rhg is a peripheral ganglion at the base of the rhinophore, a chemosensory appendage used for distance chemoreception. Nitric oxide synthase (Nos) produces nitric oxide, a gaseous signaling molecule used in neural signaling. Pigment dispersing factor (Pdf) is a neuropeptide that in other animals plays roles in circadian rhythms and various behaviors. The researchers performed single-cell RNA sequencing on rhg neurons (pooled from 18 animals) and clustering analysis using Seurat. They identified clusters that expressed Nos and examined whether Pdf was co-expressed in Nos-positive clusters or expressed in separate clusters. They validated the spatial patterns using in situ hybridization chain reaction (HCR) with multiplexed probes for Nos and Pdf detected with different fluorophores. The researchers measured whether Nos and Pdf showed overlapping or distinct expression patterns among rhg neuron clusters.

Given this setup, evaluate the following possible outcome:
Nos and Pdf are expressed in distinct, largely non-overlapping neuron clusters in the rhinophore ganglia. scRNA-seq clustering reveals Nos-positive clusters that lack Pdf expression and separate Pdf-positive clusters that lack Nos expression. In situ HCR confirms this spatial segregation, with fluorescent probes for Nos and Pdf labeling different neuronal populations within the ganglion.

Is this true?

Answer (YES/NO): NO